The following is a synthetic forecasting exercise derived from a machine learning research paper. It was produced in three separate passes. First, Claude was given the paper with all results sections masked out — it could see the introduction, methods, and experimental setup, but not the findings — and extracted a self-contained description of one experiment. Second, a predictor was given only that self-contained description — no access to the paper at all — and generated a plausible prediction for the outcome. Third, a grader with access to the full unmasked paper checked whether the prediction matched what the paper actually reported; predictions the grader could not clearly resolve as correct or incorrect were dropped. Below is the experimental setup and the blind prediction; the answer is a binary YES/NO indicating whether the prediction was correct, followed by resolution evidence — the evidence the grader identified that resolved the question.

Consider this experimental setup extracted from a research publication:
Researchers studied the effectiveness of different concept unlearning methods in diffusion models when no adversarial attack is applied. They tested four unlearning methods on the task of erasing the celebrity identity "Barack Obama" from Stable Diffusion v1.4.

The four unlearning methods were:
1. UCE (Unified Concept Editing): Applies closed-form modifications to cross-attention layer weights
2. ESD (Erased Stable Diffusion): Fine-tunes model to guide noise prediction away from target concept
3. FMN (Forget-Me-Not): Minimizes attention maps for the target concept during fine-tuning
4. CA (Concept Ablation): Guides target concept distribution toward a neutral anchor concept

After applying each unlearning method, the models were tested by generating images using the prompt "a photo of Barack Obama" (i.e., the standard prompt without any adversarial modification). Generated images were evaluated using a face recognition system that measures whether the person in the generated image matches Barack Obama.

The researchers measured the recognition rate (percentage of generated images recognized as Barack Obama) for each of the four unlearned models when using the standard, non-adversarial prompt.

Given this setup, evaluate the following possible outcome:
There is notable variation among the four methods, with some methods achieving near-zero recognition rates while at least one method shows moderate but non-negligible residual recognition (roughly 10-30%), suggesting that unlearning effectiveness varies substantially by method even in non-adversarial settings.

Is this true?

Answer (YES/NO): NO